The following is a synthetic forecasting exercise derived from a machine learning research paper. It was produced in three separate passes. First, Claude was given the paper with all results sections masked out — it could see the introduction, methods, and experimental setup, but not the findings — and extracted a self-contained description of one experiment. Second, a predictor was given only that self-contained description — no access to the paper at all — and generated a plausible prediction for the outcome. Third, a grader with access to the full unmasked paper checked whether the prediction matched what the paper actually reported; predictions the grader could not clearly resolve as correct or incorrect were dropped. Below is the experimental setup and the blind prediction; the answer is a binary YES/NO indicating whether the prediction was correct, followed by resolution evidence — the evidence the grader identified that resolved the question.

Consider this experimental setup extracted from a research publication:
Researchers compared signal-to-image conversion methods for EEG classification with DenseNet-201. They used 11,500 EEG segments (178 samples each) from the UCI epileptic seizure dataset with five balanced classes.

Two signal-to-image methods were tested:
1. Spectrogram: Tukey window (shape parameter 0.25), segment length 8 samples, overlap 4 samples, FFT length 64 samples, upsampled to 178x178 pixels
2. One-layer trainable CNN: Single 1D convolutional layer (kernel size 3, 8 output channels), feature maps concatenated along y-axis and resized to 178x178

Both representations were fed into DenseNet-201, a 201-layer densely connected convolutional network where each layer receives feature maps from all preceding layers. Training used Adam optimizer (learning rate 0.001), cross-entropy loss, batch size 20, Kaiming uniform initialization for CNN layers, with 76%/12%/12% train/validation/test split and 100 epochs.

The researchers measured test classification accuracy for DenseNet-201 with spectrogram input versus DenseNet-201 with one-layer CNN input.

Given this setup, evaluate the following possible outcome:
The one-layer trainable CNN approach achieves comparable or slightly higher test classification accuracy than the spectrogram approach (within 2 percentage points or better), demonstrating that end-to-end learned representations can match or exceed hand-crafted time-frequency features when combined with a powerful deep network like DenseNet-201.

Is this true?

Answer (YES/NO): NO